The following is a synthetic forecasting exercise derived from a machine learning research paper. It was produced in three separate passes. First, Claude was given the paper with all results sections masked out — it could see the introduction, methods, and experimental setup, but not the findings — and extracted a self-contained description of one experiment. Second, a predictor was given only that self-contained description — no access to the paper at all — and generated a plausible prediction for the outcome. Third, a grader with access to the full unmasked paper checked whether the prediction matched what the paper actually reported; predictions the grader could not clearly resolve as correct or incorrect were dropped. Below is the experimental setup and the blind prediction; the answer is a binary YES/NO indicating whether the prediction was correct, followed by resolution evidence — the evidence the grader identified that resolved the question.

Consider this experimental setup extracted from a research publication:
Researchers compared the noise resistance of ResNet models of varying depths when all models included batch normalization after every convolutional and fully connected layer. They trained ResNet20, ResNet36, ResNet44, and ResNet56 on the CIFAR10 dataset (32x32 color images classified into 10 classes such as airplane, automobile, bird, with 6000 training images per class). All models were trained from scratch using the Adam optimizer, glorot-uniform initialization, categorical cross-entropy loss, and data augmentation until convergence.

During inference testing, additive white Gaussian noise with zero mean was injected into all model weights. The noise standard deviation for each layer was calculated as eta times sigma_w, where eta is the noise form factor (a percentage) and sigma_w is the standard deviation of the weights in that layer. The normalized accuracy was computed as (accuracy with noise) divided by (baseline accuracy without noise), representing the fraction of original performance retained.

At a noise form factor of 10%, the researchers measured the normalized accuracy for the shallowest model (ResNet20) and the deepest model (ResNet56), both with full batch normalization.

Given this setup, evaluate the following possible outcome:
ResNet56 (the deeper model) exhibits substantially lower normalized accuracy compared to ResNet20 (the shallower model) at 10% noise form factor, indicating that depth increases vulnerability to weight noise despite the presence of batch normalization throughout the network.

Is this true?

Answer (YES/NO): YES